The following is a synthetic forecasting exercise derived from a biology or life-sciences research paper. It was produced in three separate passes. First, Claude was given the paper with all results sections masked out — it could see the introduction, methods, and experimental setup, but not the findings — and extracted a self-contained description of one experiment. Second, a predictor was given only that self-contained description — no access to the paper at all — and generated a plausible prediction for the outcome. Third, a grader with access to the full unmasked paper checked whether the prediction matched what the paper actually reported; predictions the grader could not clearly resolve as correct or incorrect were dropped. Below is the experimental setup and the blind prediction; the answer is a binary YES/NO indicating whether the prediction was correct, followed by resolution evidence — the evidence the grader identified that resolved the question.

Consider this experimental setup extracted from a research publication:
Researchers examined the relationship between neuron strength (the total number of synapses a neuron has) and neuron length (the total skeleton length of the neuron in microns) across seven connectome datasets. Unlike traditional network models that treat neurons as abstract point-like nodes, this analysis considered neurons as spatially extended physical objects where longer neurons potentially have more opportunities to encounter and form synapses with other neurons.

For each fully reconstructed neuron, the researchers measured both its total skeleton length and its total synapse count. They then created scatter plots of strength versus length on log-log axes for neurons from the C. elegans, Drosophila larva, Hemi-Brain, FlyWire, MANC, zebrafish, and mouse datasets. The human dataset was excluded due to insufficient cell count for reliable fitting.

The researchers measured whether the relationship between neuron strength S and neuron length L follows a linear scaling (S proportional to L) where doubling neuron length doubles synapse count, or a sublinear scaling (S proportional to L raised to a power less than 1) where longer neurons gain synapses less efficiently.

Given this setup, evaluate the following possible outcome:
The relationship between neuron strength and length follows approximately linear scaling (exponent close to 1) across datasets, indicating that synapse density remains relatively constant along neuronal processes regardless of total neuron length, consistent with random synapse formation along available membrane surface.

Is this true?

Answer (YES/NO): YES